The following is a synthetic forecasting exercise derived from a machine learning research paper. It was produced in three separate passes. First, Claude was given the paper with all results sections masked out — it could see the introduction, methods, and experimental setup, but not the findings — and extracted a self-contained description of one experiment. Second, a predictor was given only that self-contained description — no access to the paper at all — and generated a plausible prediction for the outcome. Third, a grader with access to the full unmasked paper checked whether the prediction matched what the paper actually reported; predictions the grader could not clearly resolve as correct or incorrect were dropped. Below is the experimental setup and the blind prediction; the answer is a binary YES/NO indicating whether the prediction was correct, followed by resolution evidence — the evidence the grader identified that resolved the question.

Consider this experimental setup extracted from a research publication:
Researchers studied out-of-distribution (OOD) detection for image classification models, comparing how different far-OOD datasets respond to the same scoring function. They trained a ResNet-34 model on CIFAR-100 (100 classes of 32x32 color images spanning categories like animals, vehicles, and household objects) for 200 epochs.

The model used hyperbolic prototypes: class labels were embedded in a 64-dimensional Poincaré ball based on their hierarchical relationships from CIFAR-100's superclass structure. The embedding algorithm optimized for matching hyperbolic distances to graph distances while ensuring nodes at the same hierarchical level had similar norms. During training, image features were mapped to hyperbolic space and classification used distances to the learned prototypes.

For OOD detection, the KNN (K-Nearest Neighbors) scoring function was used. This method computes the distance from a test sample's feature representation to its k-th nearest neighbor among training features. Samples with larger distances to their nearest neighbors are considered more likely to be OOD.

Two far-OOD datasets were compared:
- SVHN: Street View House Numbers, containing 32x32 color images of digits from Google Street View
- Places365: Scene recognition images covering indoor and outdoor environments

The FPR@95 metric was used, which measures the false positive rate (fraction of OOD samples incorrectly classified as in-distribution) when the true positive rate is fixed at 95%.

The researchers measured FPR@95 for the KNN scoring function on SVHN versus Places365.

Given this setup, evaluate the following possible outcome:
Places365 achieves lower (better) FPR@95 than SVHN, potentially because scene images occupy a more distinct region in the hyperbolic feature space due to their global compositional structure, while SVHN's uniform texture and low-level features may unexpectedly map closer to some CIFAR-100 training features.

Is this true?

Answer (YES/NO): NO